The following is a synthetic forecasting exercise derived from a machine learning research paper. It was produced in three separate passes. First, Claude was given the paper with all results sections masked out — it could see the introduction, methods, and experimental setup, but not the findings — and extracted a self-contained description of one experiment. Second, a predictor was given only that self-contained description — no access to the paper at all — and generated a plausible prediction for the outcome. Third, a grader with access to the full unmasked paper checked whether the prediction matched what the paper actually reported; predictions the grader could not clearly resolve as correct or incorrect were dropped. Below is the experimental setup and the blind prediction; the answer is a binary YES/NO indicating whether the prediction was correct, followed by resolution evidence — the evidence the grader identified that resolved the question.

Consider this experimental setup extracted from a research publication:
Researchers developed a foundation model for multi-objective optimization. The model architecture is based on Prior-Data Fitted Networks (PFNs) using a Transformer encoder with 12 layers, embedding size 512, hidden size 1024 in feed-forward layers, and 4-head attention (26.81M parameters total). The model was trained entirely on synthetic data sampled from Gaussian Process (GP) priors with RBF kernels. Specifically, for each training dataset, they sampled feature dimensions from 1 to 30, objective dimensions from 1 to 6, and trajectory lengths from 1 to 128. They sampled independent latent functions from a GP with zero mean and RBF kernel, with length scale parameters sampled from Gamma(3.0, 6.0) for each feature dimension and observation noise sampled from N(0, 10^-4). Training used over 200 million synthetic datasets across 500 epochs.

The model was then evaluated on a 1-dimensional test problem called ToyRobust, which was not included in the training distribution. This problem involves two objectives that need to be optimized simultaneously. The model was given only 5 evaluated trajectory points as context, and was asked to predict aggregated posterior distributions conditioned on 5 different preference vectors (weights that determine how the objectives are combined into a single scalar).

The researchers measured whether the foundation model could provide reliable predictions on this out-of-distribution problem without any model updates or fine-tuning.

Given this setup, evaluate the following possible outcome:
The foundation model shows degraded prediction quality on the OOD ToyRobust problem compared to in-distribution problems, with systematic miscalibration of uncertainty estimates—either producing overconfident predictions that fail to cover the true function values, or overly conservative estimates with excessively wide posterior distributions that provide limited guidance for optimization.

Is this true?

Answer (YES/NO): NO